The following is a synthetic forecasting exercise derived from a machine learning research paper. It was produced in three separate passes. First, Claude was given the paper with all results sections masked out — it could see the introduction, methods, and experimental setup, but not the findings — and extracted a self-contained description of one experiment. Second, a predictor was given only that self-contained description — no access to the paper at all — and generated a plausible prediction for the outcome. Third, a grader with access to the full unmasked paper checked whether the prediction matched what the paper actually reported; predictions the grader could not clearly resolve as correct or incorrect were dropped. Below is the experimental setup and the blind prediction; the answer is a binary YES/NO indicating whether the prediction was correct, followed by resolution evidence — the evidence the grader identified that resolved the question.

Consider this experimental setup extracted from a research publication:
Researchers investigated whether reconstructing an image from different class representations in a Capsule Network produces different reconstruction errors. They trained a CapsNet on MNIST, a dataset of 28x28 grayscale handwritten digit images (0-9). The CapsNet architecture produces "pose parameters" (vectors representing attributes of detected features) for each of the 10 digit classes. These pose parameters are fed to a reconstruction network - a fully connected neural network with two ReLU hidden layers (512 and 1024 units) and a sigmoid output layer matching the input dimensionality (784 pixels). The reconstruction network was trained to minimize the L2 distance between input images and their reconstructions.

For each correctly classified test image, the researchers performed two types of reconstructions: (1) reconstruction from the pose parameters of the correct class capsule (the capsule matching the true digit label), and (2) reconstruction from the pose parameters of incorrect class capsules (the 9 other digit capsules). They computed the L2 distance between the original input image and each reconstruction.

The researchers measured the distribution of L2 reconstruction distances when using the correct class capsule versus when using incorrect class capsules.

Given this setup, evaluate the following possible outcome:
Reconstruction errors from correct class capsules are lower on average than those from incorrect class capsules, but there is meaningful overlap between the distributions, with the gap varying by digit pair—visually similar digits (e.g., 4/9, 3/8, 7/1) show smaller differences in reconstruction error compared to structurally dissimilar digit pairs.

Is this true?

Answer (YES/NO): NO